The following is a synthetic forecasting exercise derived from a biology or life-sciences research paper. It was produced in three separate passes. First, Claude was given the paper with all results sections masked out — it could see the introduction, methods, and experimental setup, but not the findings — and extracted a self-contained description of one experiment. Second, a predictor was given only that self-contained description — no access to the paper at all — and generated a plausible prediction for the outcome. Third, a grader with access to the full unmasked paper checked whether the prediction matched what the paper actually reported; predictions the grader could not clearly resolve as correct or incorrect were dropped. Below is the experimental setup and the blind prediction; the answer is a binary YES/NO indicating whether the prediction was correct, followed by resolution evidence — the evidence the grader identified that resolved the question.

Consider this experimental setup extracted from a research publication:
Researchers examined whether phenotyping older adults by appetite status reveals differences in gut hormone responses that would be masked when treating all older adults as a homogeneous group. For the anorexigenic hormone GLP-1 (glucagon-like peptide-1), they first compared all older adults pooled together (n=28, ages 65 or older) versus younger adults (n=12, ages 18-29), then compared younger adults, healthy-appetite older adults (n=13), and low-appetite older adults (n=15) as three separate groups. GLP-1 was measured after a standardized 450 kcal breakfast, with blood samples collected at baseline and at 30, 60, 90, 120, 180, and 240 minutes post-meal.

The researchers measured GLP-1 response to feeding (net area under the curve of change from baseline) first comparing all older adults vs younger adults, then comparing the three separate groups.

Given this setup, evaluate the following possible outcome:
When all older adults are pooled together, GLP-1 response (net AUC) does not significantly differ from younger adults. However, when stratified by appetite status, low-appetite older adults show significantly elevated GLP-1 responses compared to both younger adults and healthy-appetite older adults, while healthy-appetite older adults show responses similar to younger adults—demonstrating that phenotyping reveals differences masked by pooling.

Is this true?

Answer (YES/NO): NO